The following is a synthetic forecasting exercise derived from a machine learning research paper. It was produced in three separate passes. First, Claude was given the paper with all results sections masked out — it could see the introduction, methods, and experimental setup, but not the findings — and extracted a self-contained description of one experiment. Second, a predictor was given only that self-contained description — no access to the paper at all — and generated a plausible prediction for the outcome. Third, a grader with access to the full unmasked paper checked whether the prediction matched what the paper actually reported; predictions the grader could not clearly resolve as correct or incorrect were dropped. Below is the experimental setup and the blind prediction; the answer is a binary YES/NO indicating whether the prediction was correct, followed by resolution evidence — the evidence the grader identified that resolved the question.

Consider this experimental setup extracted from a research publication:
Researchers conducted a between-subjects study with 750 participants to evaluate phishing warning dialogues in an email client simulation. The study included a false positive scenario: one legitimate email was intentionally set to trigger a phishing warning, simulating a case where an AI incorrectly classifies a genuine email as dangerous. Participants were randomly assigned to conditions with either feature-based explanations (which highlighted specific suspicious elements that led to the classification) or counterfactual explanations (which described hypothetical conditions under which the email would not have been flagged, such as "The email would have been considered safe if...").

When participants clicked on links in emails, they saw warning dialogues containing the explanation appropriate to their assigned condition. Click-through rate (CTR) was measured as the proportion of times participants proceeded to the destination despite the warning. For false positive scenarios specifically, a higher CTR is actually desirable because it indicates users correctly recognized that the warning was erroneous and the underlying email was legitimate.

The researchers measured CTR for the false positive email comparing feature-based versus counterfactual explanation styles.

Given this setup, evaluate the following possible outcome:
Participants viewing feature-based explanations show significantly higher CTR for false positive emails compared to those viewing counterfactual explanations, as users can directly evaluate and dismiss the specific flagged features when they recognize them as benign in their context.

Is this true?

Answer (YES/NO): NO